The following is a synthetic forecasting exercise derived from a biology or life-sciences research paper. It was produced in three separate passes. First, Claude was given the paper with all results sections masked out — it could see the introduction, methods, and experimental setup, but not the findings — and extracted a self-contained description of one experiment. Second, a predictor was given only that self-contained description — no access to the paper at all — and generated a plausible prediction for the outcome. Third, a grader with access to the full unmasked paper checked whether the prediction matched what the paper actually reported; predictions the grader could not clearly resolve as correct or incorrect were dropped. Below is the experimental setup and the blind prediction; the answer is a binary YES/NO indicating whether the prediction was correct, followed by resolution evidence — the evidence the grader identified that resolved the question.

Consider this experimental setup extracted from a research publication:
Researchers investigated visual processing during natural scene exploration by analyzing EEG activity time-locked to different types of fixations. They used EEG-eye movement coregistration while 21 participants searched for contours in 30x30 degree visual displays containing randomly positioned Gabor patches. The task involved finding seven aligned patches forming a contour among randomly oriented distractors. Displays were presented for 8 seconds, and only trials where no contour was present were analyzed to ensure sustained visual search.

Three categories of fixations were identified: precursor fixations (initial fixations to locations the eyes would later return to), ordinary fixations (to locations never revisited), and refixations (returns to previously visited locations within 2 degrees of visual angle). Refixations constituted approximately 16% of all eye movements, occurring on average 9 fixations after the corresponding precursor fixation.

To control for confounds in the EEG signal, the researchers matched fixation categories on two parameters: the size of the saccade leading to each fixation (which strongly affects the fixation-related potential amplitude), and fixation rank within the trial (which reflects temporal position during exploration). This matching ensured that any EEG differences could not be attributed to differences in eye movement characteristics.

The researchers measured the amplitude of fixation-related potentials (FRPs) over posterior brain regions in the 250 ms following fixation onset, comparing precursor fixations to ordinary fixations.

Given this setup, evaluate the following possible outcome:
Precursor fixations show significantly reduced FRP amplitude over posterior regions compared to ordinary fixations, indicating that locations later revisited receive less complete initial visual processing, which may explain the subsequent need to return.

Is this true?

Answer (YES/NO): NO